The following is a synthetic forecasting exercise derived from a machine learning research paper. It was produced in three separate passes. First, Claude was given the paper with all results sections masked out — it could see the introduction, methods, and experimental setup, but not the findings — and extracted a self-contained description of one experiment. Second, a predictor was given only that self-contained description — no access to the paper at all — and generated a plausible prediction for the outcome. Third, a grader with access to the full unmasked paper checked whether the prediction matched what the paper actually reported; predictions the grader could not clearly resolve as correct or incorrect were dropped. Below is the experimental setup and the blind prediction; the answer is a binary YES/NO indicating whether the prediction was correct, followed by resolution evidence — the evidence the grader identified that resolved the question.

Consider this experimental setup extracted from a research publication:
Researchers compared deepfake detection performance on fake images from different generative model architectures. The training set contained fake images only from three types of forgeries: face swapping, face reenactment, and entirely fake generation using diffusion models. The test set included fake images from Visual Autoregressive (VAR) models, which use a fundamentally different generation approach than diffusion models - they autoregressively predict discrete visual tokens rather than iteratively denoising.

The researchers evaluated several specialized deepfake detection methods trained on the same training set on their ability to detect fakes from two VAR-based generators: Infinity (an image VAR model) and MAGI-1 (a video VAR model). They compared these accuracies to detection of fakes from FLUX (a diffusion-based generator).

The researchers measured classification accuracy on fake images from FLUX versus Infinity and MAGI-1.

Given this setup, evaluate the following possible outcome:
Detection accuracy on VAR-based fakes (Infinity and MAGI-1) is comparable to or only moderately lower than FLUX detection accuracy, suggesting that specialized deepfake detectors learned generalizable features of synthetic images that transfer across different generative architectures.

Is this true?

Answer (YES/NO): YES